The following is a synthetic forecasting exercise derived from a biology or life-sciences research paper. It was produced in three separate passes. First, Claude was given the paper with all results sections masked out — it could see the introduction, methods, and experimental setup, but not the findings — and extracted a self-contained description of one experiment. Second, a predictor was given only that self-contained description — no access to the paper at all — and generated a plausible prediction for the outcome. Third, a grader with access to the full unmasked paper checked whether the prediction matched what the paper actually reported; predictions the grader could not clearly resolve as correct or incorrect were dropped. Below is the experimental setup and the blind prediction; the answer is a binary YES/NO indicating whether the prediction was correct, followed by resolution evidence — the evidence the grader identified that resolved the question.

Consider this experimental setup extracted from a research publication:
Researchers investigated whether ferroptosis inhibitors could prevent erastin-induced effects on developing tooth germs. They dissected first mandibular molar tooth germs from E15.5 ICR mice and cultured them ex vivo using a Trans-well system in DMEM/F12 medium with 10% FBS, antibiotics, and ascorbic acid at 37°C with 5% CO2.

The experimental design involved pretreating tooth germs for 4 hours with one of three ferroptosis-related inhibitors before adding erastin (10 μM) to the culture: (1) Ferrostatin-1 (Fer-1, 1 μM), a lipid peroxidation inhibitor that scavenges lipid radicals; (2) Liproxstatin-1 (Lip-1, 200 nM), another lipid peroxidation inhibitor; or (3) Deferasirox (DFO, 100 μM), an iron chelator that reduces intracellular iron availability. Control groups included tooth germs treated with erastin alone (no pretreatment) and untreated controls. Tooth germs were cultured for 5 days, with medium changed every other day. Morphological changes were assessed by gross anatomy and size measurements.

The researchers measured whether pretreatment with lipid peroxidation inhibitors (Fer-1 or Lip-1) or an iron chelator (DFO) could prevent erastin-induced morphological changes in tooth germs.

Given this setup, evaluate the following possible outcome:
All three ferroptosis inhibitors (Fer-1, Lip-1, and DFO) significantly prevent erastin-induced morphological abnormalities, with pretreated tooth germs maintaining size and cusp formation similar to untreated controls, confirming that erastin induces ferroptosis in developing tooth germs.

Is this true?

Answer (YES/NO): NO